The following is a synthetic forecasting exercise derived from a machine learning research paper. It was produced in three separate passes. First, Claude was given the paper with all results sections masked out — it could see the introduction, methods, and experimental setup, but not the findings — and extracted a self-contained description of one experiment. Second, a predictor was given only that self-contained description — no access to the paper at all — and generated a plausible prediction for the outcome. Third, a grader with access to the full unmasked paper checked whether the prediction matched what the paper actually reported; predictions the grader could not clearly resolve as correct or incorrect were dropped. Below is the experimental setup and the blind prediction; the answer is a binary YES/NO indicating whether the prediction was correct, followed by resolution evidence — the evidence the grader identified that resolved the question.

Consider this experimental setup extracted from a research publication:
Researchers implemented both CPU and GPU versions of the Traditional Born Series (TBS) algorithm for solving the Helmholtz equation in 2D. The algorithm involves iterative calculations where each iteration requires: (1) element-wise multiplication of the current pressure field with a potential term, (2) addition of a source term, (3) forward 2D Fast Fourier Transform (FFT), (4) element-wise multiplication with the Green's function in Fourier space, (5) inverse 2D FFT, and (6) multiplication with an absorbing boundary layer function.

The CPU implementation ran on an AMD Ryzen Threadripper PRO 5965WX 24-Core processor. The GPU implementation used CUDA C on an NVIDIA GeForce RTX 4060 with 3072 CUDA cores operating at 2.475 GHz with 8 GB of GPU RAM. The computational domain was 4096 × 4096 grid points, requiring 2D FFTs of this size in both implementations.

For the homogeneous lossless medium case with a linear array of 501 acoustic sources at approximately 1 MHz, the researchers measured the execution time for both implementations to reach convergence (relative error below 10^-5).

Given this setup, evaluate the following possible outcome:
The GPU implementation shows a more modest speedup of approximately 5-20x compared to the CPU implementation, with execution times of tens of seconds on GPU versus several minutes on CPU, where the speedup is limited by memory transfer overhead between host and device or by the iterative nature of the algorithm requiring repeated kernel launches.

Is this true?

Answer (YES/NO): NO